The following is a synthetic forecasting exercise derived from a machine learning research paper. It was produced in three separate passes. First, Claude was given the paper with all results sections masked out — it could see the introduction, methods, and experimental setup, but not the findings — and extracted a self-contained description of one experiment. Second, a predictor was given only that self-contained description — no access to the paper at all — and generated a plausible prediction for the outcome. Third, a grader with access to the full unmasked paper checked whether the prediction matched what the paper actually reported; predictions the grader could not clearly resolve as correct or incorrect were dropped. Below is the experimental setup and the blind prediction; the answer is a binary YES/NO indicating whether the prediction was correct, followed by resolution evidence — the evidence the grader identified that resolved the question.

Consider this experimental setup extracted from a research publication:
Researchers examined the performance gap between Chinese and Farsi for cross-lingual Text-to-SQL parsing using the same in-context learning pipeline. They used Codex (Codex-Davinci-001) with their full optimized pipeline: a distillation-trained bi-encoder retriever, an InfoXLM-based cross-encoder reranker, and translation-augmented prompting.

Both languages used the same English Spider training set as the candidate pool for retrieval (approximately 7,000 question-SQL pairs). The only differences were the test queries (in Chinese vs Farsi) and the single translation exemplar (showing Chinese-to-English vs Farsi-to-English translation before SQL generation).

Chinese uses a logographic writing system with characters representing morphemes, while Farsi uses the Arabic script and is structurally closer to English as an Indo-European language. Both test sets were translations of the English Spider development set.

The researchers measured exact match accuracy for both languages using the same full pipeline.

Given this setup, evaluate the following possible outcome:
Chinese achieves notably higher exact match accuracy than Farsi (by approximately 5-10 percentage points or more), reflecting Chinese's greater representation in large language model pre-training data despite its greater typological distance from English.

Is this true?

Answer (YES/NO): YES